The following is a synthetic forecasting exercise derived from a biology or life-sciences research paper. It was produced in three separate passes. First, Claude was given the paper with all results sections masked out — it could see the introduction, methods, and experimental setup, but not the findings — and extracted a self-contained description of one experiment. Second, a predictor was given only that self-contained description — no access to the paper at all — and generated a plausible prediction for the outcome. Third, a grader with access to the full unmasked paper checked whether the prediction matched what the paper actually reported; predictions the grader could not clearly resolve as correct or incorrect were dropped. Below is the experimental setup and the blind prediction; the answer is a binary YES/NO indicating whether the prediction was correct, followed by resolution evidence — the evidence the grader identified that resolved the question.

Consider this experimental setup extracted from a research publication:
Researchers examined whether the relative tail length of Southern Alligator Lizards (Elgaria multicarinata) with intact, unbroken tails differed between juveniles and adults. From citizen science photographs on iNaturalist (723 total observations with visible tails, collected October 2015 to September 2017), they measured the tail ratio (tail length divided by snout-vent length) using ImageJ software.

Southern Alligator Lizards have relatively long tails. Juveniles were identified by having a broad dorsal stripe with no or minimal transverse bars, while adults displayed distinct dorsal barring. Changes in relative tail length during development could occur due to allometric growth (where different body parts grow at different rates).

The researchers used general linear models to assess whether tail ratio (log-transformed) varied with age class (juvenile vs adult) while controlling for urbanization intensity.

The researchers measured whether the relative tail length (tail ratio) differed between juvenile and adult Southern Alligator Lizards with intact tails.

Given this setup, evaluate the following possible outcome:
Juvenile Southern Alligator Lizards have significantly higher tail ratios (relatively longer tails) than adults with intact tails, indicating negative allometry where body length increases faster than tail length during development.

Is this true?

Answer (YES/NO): NO